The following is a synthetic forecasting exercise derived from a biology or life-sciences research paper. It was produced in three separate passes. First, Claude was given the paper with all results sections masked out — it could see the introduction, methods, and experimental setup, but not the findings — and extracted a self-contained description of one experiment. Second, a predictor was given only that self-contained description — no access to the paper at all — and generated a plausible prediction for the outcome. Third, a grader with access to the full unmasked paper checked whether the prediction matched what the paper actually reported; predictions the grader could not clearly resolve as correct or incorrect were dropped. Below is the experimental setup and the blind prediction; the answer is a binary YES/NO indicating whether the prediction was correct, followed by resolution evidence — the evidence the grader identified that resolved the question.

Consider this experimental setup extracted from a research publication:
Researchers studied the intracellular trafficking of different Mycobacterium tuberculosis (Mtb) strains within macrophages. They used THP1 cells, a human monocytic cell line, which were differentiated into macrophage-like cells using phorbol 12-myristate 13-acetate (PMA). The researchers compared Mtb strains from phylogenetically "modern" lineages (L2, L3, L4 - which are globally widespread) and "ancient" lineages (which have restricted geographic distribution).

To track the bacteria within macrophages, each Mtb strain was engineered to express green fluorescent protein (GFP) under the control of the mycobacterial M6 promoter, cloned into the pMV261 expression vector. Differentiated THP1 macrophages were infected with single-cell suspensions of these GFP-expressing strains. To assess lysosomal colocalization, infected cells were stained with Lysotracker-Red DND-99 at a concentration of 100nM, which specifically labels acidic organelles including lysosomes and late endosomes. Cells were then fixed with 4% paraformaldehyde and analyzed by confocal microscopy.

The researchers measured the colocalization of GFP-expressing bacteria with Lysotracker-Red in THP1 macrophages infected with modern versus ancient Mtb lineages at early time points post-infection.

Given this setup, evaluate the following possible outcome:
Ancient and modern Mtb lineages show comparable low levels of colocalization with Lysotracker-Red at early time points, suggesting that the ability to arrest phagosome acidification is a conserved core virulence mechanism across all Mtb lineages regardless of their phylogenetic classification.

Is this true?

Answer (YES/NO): NO